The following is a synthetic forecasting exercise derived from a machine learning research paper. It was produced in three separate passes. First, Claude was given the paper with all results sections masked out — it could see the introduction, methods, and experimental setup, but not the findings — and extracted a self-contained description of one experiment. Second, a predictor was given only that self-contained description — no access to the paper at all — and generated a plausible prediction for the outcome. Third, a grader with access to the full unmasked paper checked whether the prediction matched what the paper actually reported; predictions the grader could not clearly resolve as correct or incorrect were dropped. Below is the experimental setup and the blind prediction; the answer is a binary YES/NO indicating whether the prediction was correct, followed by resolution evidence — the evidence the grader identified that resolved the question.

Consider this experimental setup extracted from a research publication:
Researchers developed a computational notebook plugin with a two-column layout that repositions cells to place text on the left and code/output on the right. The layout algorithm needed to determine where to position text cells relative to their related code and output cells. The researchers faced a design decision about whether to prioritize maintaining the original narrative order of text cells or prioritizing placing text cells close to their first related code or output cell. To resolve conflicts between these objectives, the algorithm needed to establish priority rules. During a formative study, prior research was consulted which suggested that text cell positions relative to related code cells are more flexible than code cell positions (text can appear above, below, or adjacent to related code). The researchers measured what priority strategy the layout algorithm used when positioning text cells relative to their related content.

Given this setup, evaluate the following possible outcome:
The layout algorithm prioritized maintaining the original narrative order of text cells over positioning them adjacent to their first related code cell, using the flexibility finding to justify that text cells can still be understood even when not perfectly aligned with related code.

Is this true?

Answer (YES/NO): NO